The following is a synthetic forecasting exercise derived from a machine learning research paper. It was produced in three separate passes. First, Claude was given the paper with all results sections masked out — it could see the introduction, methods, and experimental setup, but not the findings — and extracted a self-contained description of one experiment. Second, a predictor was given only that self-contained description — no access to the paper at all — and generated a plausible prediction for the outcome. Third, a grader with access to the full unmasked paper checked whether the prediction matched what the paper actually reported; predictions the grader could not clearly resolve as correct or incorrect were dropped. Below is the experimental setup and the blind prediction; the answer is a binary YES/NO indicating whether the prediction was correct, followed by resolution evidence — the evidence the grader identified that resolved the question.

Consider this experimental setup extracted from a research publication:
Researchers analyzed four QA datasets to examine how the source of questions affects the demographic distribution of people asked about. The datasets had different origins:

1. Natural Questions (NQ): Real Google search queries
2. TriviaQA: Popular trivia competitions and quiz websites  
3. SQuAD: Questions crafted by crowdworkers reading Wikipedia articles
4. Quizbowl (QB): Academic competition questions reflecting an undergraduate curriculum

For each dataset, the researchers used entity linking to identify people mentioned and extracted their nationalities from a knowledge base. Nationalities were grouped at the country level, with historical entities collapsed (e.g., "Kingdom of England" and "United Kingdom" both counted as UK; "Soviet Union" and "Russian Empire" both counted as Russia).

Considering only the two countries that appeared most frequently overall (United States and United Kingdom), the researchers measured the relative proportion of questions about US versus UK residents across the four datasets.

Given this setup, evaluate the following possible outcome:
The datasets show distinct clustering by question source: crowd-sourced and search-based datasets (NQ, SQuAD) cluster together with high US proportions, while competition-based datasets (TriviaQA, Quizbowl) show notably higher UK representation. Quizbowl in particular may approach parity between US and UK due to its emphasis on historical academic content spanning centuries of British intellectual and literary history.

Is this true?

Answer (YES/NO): NO